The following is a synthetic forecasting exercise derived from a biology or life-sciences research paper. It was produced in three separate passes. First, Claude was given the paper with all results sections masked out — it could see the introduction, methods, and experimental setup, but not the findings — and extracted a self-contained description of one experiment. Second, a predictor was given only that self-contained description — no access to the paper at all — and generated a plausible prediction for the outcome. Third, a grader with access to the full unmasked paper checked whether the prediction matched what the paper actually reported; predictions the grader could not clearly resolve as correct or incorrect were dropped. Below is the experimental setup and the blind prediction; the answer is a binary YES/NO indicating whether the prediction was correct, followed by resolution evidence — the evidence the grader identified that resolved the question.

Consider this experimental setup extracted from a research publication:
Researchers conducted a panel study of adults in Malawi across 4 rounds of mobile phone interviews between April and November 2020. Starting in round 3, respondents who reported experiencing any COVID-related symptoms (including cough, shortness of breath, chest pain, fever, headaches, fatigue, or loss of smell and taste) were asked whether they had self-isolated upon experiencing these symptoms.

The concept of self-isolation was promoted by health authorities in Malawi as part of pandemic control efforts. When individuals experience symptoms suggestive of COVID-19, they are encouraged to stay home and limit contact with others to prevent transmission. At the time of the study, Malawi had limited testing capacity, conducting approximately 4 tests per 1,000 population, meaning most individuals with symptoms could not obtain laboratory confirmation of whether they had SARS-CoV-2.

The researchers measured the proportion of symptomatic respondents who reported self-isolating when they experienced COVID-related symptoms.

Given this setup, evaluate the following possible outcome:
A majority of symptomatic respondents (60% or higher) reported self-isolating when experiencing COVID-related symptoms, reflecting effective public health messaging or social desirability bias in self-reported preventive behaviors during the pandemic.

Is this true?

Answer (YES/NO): NO